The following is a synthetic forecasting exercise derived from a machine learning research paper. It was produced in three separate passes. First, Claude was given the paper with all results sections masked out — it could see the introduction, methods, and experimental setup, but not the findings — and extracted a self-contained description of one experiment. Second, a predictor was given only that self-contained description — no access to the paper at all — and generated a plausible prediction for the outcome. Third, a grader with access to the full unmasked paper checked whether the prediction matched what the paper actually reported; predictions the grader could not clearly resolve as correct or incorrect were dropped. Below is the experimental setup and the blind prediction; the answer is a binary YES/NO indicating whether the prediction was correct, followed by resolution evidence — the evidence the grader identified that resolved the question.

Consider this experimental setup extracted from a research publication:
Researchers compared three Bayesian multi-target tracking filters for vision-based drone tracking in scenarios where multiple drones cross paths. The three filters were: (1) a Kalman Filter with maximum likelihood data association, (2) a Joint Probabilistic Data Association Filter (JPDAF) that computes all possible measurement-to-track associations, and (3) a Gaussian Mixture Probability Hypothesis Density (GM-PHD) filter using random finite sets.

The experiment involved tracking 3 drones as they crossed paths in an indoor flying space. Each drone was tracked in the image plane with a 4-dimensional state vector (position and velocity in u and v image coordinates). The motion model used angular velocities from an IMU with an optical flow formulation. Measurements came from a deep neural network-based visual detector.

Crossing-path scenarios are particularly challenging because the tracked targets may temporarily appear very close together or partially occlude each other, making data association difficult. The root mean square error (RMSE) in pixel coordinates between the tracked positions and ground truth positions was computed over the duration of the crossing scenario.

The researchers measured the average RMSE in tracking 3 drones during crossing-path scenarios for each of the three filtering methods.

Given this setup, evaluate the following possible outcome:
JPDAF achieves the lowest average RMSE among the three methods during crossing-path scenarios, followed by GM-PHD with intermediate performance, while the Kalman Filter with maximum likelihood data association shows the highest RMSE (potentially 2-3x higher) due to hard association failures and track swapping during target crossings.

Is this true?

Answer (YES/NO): NO